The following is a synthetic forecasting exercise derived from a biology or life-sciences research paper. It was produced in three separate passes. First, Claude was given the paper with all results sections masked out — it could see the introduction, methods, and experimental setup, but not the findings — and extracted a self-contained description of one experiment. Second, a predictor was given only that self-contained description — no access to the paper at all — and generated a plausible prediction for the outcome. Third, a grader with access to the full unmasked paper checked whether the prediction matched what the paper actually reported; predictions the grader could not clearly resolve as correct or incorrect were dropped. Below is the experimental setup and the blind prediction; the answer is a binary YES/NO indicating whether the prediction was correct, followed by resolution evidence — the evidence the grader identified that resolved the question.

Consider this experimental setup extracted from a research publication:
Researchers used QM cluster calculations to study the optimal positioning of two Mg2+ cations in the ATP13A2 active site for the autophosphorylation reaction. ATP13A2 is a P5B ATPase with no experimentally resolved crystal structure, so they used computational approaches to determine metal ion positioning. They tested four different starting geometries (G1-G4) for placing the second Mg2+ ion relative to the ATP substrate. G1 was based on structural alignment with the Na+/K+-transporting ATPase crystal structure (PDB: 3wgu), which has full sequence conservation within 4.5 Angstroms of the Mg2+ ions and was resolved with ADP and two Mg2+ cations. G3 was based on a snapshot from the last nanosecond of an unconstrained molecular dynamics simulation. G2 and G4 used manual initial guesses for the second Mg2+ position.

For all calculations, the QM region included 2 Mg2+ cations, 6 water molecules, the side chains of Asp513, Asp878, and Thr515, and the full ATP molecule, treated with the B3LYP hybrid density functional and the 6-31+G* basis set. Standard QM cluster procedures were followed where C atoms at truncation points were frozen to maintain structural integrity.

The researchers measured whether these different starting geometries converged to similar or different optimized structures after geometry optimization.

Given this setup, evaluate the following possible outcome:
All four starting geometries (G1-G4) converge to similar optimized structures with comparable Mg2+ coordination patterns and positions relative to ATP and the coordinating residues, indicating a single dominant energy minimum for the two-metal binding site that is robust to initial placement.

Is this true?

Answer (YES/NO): NO